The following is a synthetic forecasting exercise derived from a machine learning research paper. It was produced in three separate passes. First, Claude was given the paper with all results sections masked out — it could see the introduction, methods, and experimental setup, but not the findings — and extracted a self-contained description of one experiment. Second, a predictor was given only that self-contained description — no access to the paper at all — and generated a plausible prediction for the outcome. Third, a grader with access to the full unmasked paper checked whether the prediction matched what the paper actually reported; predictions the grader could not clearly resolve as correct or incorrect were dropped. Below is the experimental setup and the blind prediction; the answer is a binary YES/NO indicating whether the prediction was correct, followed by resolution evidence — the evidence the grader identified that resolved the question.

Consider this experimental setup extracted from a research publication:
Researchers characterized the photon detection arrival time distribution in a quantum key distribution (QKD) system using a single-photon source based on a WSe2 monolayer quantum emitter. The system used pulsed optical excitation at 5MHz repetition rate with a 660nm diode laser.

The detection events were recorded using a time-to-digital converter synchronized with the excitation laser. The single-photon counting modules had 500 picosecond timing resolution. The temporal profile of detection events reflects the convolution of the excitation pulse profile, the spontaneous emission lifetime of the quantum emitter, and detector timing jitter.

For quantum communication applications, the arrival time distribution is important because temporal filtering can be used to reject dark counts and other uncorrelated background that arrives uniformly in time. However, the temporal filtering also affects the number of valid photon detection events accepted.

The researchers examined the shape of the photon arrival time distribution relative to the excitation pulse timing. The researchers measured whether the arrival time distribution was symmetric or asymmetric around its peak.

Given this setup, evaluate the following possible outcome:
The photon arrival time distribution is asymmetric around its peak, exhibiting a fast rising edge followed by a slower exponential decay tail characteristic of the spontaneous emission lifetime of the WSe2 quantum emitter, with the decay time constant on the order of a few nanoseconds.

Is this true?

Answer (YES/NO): YES